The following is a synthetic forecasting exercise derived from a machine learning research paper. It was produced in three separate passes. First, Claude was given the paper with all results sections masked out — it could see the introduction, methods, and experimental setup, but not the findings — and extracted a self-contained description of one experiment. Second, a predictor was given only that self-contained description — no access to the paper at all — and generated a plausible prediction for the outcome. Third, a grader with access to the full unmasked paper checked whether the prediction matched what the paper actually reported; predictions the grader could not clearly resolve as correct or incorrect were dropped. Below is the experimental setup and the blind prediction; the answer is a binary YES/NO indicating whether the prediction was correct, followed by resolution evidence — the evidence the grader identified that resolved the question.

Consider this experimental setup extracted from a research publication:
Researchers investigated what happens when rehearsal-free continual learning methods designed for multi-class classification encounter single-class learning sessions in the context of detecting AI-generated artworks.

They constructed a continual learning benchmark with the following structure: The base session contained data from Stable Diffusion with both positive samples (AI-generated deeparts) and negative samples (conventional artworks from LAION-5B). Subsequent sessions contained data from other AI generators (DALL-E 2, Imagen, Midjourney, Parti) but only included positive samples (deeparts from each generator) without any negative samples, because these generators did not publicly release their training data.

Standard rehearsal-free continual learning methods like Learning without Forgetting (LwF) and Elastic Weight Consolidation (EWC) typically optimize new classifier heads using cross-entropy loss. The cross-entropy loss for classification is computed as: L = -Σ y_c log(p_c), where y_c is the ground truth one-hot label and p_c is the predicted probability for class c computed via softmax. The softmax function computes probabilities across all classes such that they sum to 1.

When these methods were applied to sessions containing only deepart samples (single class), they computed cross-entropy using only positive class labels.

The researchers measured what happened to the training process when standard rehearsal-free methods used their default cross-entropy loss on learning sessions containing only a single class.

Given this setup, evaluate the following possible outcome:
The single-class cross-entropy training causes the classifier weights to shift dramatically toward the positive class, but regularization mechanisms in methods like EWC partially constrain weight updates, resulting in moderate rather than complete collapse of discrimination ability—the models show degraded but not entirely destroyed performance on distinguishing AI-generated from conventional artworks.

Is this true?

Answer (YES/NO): NO